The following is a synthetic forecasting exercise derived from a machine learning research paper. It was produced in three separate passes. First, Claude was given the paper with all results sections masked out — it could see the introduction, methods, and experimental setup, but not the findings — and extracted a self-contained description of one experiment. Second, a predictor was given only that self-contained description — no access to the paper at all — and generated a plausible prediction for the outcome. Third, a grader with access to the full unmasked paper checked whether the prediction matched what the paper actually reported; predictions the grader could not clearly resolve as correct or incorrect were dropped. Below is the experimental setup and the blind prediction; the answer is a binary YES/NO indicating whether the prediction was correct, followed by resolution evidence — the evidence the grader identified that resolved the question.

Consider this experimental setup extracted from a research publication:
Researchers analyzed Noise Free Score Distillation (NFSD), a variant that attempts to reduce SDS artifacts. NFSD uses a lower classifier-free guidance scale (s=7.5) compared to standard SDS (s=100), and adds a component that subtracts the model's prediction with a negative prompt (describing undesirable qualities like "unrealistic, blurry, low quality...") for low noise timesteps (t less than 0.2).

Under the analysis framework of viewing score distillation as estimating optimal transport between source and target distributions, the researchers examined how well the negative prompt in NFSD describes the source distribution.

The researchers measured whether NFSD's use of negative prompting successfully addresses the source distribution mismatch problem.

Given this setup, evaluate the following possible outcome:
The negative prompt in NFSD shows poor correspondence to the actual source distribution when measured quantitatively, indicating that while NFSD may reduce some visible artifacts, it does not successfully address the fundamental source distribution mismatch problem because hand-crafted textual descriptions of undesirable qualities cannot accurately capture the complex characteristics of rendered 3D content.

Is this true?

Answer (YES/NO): NO